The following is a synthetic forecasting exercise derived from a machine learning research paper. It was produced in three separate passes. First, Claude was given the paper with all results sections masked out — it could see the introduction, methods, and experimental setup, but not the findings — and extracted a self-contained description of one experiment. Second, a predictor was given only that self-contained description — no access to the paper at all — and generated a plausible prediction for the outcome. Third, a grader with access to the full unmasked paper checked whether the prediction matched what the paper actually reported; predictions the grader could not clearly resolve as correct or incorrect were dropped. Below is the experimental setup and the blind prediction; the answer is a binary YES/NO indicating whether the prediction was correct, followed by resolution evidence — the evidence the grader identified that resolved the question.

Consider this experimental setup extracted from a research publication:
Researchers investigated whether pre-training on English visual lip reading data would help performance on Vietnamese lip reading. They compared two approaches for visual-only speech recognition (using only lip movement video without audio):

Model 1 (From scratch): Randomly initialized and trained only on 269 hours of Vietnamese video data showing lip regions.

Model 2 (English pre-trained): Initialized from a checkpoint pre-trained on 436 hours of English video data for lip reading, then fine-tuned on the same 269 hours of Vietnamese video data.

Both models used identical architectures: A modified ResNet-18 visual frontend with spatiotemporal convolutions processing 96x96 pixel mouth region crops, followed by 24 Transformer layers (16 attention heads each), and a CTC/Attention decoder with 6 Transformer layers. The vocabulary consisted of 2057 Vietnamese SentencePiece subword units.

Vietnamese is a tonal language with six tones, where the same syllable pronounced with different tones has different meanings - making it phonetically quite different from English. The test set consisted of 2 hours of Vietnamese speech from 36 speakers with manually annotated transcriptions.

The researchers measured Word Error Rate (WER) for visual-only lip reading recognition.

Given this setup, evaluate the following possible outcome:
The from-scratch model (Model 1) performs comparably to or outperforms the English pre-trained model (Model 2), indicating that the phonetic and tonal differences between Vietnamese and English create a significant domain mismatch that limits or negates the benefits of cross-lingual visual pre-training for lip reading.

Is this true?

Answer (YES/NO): NO